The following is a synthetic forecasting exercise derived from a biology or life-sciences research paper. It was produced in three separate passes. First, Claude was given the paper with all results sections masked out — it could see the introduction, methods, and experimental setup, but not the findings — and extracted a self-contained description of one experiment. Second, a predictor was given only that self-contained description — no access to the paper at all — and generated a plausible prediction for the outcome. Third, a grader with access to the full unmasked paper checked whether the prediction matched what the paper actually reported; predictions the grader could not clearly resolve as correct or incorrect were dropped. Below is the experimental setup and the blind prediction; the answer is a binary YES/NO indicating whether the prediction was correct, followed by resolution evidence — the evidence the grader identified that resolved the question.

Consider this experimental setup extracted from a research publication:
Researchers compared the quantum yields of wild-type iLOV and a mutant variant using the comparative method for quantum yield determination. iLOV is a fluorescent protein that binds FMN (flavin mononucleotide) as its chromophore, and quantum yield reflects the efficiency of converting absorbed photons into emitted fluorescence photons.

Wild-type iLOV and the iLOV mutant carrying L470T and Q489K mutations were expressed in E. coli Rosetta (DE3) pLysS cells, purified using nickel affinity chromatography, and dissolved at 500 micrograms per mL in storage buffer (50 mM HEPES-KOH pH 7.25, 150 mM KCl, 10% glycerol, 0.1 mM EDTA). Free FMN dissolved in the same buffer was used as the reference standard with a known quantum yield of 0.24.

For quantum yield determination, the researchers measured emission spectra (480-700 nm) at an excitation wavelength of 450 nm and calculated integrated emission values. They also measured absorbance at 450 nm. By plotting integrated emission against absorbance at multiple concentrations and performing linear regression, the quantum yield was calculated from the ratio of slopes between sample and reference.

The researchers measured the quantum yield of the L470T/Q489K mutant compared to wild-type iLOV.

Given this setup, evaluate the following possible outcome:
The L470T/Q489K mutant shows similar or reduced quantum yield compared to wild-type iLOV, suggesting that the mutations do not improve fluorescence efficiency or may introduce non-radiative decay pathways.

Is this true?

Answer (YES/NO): NO